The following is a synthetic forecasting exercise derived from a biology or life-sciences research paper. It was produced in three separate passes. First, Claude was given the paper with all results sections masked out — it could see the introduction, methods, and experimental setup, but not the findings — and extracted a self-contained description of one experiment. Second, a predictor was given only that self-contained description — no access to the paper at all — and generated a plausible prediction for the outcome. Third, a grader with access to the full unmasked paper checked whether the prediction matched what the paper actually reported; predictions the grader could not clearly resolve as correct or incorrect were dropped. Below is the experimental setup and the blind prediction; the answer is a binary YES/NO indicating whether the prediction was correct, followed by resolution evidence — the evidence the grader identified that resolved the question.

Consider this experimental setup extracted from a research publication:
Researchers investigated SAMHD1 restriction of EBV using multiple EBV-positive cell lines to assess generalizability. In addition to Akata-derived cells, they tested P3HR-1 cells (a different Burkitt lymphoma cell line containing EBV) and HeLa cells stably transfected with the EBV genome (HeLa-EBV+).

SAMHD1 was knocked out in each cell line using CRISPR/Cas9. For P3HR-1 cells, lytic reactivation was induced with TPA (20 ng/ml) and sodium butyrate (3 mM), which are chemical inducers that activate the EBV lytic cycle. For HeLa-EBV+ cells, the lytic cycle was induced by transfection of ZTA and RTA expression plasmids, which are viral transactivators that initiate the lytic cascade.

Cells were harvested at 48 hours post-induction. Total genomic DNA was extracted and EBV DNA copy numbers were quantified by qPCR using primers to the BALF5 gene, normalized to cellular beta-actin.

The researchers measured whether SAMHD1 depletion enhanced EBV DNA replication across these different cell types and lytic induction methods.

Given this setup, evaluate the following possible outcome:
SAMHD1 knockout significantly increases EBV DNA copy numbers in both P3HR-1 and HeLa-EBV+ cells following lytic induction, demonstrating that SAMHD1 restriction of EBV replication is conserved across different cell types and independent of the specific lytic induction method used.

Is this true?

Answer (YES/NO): YES